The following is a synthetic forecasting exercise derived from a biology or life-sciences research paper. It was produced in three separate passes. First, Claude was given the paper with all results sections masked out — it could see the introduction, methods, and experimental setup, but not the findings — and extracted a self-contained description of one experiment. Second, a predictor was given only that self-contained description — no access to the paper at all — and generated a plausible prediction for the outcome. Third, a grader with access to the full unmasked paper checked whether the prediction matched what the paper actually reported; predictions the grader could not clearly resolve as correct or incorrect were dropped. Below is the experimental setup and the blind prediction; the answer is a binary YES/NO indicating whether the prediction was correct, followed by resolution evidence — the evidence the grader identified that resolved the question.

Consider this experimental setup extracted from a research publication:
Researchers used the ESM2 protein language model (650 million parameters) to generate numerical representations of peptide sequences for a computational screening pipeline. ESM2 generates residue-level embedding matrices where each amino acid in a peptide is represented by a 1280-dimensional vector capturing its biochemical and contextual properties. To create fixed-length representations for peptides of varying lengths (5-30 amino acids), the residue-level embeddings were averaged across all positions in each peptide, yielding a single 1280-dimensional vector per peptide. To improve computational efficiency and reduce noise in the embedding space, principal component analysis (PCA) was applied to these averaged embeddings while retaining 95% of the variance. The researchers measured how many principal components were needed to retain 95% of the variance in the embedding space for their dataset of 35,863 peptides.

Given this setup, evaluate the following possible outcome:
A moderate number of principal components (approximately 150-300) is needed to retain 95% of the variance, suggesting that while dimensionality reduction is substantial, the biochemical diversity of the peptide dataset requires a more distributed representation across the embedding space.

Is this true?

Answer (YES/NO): NO